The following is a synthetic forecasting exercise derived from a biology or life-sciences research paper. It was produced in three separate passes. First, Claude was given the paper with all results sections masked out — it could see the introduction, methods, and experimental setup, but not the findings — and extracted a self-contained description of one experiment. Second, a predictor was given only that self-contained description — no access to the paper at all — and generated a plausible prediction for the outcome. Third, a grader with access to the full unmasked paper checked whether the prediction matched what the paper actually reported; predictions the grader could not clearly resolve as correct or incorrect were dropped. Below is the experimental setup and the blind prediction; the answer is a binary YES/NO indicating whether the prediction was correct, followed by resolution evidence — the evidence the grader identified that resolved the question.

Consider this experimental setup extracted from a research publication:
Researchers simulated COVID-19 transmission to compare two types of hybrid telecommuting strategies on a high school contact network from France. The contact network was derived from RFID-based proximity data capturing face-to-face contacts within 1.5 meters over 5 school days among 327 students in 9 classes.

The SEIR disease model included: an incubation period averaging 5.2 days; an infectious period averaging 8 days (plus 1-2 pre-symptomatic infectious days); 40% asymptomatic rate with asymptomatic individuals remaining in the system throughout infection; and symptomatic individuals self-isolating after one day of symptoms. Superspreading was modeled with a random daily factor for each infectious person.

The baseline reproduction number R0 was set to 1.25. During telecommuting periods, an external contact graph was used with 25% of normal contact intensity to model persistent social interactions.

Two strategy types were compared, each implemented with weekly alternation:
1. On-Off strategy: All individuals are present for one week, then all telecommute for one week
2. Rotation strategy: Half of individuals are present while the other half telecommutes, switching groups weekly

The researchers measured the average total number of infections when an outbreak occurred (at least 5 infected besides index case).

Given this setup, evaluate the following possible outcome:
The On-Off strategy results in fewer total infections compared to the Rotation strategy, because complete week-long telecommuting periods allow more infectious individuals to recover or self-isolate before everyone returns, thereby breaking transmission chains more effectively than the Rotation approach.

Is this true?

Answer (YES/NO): NO